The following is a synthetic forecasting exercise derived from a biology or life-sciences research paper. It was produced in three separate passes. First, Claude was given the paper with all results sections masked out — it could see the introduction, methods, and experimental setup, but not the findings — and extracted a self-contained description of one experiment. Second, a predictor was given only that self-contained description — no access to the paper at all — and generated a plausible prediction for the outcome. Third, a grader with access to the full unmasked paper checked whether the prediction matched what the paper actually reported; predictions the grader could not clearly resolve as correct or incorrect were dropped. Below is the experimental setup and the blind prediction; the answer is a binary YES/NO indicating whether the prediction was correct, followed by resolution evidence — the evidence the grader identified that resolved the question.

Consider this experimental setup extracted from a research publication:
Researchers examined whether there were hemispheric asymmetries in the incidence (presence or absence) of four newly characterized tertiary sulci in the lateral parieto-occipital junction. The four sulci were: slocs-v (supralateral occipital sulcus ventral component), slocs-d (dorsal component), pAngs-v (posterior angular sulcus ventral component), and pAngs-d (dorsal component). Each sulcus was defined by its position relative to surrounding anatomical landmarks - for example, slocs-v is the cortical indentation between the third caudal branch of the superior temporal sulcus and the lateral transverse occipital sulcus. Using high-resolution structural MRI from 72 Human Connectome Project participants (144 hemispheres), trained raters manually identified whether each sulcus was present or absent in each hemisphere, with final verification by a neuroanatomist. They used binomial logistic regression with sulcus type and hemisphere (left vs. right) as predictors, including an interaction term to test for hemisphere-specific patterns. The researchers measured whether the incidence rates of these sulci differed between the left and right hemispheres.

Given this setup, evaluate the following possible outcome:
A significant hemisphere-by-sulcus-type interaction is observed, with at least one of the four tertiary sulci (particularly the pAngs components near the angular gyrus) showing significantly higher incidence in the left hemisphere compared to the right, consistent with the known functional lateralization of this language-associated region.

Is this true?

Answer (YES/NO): NO